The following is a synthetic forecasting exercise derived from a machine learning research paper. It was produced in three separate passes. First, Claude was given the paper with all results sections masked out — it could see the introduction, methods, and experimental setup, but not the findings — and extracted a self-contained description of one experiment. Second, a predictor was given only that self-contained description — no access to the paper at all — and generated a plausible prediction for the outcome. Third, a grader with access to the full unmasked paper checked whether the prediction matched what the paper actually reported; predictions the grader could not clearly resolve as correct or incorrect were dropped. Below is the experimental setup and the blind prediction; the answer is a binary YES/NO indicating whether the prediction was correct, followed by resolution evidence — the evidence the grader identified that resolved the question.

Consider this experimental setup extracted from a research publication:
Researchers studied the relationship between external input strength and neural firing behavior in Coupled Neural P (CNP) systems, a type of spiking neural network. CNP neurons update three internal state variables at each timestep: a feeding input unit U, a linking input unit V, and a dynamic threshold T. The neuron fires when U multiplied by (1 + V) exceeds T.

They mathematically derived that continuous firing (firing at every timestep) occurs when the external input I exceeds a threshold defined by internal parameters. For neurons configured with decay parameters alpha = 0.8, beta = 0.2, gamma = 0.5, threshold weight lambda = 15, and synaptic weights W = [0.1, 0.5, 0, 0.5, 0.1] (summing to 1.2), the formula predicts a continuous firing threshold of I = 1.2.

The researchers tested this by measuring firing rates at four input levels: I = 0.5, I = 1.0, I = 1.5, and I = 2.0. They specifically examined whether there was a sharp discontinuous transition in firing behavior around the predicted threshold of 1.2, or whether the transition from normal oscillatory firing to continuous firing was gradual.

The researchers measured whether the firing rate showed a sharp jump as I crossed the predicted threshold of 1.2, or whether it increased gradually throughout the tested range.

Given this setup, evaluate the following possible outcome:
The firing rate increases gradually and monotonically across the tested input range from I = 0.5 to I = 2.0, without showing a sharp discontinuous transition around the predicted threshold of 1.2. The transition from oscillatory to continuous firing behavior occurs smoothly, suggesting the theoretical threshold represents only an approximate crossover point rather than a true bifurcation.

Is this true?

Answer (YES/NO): NO